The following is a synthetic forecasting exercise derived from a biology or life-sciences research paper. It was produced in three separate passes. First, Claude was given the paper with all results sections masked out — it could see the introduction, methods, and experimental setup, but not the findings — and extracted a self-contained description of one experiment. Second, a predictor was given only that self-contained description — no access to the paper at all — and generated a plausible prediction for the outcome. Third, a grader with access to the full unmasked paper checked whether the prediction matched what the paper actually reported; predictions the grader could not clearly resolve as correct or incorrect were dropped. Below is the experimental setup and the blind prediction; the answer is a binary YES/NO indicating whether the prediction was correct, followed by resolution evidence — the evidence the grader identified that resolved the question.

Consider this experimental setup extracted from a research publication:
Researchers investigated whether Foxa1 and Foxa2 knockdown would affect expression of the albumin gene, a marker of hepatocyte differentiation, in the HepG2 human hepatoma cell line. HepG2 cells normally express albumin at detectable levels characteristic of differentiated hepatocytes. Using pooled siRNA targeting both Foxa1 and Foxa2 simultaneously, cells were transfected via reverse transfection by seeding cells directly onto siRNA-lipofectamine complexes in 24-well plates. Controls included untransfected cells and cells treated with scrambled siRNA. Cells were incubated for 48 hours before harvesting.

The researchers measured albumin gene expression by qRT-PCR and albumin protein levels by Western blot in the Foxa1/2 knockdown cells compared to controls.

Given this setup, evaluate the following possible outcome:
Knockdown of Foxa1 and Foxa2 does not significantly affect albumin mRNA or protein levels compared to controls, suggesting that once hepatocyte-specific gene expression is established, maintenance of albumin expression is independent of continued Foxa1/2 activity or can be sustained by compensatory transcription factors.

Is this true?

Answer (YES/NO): NO